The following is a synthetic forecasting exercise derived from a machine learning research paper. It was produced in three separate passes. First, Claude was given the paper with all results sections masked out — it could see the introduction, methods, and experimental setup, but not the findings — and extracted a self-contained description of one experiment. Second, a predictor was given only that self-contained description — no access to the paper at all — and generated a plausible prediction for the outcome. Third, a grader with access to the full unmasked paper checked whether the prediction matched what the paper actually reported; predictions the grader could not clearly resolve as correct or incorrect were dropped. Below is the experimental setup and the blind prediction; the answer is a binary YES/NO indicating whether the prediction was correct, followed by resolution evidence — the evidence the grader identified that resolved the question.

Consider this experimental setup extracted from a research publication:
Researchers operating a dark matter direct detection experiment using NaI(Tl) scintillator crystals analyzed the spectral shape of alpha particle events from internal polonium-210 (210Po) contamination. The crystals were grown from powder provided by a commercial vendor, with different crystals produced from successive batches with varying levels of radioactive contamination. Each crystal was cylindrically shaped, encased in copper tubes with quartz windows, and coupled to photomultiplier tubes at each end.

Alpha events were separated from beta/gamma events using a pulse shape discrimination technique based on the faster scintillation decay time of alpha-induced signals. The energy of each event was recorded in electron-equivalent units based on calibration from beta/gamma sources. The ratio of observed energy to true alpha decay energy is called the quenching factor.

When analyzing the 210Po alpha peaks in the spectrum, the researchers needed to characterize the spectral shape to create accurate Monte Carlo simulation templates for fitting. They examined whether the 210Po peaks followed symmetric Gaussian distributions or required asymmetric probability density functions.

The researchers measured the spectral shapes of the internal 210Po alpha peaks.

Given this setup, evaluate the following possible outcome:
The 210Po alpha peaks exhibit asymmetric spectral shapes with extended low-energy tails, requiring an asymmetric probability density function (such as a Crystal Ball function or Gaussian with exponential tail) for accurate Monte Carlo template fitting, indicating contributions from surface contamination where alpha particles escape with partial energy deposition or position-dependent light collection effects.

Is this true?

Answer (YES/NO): NO